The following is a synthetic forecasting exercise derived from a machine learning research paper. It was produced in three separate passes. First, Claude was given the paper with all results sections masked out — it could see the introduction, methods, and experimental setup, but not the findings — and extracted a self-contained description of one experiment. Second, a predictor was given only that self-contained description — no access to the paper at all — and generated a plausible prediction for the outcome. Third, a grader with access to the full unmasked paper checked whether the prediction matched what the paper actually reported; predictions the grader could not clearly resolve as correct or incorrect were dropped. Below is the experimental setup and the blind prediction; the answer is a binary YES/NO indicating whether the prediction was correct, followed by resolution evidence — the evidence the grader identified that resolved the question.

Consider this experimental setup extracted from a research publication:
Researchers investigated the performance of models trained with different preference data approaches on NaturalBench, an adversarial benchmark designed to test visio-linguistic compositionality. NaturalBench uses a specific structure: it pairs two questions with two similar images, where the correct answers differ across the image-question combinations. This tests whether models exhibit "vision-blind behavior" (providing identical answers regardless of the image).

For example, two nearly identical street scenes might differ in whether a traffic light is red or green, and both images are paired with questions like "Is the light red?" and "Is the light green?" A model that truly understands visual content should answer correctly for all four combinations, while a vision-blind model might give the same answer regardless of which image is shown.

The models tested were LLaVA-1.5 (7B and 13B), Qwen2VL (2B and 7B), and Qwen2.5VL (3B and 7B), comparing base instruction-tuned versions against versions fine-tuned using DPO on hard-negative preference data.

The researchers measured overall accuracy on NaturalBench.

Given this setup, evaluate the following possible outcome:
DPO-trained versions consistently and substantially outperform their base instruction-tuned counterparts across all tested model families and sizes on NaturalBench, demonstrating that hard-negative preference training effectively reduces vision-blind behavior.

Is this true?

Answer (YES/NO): NO